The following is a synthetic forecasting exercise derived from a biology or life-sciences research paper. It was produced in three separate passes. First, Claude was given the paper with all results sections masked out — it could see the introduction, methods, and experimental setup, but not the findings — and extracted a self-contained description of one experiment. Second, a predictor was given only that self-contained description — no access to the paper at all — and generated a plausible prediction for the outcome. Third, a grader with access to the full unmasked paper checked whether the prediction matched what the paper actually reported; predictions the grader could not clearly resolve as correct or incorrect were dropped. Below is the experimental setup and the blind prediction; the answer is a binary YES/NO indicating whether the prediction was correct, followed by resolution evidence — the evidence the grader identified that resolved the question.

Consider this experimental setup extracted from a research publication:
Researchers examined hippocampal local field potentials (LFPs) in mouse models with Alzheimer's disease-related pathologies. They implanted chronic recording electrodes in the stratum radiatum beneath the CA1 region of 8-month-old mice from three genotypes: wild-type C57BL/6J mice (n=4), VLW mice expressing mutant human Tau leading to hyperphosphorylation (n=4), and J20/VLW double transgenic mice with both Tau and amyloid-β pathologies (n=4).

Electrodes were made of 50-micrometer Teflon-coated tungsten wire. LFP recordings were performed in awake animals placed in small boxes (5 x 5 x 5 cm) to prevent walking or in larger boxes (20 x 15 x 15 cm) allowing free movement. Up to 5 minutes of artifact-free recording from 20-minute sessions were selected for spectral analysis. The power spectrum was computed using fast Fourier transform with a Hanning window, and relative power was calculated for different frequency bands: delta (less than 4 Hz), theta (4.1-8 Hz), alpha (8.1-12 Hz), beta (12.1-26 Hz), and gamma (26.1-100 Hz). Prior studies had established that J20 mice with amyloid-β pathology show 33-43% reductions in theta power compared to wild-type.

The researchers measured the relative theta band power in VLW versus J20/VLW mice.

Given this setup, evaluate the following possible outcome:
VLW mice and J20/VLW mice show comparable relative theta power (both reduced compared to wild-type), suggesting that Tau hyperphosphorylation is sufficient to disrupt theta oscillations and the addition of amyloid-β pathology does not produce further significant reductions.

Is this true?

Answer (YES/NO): NO